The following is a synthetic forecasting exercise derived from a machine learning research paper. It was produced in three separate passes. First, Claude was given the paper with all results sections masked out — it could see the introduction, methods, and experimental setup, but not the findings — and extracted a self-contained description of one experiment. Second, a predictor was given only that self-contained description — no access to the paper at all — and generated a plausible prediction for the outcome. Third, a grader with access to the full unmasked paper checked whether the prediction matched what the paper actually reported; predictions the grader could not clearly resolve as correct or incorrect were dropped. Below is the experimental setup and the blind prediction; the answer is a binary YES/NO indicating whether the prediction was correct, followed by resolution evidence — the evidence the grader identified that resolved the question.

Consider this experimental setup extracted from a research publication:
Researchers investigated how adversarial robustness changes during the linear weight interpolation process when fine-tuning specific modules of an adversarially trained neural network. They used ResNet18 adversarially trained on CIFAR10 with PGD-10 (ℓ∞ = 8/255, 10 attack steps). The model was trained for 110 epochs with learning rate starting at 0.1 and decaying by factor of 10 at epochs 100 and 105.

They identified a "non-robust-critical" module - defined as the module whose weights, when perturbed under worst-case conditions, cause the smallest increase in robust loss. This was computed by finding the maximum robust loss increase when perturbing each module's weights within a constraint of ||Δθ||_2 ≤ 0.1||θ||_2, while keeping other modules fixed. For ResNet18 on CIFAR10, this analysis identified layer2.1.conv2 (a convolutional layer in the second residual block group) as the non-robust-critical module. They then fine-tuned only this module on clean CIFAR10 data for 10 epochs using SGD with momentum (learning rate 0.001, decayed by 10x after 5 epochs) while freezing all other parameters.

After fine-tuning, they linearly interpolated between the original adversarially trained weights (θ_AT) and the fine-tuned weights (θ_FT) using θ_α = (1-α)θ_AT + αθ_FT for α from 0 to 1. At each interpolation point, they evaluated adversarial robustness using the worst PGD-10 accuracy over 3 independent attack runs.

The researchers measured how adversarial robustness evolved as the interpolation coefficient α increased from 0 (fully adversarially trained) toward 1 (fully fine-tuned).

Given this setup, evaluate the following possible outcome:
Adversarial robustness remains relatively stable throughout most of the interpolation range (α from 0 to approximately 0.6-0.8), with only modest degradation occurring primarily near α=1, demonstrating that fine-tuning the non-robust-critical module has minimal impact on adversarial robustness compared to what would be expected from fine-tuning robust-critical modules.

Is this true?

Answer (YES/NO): NO